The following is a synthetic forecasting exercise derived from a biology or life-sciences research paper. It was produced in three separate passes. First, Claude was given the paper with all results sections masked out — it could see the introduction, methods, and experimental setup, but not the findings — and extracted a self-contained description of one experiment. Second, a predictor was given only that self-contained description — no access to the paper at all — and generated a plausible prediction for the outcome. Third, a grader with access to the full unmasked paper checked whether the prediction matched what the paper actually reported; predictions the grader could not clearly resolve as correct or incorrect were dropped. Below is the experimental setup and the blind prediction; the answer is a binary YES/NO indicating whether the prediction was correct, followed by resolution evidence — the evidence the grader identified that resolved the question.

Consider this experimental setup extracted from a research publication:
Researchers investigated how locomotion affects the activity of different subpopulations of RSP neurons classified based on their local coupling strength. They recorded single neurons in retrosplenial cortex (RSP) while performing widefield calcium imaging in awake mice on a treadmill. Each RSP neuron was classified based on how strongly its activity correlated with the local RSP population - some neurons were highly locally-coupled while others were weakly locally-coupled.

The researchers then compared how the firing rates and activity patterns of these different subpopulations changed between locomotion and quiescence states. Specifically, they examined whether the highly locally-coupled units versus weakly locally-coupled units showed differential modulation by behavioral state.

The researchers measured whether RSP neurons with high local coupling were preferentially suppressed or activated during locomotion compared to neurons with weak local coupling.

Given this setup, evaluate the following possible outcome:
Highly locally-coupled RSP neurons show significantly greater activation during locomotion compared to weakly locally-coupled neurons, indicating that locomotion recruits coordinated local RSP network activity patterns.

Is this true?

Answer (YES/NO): NO